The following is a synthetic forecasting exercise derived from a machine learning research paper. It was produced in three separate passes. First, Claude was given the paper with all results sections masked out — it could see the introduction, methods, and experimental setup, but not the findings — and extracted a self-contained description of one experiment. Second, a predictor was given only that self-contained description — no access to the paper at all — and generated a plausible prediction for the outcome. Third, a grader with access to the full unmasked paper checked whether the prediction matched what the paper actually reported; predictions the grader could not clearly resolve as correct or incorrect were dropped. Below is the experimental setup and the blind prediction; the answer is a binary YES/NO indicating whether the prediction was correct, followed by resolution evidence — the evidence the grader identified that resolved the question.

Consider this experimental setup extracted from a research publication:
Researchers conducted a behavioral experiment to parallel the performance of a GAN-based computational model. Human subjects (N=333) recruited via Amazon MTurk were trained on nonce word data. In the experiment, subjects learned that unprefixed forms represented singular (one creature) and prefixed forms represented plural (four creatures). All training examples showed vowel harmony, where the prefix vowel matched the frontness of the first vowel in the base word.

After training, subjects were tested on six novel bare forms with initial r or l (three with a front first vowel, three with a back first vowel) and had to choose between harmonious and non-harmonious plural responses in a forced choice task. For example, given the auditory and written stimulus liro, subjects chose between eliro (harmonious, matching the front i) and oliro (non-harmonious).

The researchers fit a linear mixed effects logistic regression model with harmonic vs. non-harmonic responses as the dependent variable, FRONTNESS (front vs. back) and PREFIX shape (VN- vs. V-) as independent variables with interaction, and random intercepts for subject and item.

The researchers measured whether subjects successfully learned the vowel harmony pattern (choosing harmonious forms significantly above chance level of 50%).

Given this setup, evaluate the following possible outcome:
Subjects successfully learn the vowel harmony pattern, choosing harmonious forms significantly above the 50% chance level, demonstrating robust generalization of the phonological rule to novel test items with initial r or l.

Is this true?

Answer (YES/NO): YES